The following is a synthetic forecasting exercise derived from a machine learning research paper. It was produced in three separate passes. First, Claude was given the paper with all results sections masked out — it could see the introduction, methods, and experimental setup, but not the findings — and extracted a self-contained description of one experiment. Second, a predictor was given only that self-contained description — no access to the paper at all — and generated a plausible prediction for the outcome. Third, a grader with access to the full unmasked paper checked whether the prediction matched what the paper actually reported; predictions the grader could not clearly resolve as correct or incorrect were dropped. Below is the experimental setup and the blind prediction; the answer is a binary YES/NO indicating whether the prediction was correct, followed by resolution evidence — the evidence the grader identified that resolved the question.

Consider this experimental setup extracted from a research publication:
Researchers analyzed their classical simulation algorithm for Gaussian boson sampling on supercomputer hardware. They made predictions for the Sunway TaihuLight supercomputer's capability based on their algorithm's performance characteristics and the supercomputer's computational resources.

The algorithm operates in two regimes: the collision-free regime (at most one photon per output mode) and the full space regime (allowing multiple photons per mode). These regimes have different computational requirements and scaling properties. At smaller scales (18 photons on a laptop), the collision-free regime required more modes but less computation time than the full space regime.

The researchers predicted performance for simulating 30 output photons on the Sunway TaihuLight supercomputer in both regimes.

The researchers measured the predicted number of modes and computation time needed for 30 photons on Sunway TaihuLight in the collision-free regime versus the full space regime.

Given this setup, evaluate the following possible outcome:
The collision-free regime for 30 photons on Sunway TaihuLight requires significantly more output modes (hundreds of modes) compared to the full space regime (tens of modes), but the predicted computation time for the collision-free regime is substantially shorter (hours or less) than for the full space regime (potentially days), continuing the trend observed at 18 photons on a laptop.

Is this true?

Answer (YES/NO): NO